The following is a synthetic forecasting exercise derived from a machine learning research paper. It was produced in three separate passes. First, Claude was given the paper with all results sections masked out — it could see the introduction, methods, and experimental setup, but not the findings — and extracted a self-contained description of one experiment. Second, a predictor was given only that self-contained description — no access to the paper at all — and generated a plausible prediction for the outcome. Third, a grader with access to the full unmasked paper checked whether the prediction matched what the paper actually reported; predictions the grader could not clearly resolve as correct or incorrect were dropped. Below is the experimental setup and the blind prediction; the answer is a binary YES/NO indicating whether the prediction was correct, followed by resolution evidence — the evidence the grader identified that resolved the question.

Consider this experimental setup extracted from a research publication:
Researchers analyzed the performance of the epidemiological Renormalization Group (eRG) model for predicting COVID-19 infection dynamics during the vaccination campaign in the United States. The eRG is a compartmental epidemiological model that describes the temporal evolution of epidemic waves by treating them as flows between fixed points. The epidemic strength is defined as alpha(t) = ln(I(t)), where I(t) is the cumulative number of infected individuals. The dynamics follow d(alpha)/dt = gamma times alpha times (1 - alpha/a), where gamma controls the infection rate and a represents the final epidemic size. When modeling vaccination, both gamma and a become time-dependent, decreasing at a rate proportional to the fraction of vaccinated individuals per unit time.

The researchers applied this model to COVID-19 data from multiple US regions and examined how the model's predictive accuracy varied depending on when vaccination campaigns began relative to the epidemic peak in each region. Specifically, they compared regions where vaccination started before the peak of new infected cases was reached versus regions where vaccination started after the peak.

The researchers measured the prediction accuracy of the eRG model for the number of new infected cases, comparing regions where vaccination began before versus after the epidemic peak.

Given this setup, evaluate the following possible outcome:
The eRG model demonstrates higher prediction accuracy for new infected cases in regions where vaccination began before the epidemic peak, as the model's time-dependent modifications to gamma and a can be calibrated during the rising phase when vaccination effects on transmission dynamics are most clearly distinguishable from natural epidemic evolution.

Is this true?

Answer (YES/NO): NO